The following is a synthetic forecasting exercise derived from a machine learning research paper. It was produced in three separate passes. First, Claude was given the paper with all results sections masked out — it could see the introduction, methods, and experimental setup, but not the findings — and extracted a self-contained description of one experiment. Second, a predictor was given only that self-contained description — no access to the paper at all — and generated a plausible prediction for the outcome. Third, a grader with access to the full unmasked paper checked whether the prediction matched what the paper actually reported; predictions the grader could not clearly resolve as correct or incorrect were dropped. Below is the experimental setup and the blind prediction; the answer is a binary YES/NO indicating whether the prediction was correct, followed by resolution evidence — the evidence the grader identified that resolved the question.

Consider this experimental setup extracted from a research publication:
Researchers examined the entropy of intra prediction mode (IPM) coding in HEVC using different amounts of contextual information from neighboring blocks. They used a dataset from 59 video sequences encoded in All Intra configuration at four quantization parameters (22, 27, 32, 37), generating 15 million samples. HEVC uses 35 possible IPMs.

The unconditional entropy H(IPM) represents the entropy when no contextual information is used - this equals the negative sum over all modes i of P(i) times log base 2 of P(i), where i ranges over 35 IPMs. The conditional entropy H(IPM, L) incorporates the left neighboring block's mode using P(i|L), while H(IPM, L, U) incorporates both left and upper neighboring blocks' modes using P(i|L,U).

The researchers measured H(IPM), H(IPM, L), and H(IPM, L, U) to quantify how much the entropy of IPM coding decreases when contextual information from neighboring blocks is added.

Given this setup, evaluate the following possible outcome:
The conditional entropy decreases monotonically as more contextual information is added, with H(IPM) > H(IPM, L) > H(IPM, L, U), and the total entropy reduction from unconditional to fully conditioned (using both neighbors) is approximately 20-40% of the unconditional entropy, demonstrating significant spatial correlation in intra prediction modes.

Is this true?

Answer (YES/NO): YES